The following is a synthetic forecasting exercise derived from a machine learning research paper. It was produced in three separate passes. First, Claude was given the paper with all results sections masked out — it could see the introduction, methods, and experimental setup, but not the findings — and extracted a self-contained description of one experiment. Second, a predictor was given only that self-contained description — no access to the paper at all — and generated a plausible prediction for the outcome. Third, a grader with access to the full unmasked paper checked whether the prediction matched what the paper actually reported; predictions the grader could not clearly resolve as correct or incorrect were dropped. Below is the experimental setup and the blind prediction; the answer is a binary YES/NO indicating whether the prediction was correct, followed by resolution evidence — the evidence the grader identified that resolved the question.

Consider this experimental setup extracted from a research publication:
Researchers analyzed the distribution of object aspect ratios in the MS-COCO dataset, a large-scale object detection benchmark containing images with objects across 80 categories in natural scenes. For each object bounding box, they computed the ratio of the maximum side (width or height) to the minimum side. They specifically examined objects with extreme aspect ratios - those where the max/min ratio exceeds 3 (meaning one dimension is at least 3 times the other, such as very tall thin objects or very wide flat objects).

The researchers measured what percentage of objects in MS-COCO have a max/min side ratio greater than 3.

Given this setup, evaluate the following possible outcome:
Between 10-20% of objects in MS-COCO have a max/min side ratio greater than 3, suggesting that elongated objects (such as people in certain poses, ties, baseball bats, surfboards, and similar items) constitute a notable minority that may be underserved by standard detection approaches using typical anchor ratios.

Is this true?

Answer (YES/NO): YES